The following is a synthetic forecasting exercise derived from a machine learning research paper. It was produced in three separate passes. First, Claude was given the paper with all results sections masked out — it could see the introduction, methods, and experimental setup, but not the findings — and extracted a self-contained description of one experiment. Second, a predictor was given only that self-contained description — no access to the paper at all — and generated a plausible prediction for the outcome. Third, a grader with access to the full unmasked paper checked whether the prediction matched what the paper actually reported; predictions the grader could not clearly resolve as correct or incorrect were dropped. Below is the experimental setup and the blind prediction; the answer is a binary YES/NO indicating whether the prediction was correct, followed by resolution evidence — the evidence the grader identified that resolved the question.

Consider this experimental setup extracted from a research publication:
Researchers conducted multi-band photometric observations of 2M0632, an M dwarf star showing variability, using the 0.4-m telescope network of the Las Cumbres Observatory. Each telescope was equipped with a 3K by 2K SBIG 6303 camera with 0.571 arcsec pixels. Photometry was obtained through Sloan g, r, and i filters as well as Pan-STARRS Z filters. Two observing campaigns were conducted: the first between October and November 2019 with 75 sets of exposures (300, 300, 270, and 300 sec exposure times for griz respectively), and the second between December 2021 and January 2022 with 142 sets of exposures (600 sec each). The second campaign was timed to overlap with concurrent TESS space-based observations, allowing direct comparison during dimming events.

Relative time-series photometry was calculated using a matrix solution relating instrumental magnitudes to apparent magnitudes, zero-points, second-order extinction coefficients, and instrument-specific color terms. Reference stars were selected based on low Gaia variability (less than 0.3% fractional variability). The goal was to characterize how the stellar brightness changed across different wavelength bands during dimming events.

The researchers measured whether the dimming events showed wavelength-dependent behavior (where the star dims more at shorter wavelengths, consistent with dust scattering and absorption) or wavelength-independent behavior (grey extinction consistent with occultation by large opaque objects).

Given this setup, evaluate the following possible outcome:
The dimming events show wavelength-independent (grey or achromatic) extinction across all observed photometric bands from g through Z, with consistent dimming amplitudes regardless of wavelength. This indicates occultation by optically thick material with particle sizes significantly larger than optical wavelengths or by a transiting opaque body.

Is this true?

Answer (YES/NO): NO